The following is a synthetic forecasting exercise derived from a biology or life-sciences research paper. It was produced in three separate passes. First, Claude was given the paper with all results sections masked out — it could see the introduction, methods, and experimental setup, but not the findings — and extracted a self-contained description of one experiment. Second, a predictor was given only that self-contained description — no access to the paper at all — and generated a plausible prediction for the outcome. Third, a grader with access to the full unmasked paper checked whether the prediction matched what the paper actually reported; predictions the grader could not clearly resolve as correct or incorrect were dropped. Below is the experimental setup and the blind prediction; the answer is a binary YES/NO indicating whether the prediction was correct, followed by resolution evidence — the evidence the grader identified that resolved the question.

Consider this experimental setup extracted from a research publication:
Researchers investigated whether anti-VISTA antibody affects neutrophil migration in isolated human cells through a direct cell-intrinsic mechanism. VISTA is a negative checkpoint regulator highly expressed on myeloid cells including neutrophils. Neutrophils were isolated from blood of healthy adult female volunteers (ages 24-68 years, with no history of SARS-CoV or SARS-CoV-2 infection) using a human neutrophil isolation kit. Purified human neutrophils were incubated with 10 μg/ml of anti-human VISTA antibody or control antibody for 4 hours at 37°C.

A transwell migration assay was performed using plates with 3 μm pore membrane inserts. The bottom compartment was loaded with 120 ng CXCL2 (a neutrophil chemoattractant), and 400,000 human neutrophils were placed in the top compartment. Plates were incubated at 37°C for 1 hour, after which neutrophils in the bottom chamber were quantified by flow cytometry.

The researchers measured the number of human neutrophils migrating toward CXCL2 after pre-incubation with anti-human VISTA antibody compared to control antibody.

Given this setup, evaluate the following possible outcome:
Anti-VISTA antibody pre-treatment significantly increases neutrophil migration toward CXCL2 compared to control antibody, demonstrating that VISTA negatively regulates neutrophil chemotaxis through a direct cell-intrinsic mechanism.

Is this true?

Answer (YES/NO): NO